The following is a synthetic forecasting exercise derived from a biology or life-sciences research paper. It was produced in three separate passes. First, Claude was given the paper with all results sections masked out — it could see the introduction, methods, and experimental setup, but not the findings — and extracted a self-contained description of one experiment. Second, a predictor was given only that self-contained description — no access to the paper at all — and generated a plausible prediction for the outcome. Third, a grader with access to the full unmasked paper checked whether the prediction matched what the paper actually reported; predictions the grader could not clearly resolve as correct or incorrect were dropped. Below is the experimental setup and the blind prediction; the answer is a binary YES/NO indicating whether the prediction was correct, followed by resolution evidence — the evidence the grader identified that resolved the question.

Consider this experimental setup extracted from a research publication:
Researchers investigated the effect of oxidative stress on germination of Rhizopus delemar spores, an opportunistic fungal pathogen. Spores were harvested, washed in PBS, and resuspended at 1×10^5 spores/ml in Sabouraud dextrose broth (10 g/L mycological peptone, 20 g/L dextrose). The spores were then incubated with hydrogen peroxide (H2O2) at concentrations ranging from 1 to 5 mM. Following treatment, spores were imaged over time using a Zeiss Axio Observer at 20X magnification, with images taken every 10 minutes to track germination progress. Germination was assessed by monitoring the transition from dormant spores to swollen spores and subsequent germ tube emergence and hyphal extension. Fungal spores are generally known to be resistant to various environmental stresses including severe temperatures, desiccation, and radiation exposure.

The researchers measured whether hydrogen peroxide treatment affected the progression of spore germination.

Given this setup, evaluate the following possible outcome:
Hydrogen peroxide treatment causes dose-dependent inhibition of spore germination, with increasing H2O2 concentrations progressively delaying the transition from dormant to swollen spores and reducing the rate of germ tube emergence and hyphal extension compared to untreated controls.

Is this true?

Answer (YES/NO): NO